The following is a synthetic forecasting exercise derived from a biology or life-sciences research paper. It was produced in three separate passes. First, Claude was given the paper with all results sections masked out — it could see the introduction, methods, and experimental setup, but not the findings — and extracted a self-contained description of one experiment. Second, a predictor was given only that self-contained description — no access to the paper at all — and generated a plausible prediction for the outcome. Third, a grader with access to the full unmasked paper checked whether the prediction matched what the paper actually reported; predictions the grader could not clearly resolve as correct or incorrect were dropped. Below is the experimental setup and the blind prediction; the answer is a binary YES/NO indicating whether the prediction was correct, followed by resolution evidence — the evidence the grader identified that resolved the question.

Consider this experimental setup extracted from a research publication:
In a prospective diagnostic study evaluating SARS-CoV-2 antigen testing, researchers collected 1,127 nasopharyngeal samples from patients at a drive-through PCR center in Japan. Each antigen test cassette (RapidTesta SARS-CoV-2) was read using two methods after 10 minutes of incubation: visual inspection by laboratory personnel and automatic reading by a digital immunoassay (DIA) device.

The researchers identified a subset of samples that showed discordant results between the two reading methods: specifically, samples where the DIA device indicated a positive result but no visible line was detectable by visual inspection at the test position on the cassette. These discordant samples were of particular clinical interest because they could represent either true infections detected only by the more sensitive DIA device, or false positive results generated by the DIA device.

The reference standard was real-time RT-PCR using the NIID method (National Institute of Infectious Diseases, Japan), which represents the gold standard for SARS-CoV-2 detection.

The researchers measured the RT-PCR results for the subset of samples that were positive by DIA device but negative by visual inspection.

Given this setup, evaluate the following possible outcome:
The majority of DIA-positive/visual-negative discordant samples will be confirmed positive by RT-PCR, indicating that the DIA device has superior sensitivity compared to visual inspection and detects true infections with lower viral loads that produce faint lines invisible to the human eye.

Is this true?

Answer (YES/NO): NO